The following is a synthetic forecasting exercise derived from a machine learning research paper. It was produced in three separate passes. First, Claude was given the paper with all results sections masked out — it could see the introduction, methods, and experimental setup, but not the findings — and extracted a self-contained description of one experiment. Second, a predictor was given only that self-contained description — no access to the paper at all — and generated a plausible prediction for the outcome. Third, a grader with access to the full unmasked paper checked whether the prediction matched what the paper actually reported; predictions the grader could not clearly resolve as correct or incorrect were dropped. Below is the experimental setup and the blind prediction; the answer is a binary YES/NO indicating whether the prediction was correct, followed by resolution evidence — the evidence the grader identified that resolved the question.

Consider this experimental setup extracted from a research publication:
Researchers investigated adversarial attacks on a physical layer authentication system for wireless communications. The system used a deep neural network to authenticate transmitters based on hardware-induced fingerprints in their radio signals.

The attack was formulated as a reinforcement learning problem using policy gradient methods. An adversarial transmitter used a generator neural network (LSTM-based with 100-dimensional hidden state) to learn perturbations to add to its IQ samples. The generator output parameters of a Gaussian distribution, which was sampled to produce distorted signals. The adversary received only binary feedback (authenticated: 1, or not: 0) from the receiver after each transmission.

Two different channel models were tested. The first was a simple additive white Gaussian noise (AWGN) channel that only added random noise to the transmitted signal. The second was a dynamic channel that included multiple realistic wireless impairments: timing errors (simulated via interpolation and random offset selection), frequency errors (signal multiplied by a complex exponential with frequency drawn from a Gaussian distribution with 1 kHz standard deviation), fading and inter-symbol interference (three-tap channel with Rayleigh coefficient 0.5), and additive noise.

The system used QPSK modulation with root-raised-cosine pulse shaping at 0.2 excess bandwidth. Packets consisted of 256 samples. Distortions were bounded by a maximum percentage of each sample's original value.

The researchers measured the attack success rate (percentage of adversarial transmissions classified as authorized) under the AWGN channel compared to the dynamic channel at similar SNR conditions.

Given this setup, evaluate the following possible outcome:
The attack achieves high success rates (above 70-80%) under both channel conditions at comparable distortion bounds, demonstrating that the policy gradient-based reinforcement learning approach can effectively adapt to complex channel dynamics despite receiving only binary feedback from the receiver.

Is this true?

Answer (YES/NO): YES